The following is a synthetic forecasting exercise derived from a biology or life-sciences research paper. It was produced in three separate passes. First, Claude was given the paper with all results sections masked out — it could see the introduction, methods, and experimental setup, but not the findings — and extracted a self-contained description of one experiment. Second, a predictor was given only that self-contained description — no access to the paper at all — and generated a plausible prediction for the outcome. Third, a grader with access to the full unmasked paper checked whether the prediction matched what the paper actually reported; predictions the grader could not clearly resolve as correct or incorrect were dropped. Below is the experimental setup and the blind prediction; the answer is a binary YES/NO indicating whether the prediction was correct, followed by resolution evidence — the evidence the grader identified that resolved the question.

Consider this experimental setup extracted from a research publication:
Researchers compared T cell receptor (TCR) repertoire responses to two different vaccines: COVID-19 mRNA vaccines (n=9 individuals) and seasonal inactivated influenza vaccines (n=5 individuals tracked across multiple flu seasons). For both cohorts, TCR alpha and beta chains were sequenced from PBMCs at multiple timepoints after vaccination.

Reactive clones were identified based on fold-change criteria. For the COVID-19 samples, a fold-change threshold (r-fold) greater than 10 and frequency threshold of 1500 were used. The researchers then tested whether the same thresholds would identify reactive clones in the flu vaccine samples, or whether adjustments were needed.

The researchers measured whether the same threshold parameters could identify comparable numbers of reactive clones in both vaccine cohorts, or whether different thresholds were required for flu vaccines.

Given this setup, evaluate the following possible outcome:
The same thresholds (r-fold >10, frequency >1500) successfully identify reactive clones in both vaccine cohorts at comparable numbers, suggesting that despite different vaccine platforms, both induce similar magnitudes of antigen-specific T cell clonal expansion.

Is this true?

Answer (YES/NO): NO